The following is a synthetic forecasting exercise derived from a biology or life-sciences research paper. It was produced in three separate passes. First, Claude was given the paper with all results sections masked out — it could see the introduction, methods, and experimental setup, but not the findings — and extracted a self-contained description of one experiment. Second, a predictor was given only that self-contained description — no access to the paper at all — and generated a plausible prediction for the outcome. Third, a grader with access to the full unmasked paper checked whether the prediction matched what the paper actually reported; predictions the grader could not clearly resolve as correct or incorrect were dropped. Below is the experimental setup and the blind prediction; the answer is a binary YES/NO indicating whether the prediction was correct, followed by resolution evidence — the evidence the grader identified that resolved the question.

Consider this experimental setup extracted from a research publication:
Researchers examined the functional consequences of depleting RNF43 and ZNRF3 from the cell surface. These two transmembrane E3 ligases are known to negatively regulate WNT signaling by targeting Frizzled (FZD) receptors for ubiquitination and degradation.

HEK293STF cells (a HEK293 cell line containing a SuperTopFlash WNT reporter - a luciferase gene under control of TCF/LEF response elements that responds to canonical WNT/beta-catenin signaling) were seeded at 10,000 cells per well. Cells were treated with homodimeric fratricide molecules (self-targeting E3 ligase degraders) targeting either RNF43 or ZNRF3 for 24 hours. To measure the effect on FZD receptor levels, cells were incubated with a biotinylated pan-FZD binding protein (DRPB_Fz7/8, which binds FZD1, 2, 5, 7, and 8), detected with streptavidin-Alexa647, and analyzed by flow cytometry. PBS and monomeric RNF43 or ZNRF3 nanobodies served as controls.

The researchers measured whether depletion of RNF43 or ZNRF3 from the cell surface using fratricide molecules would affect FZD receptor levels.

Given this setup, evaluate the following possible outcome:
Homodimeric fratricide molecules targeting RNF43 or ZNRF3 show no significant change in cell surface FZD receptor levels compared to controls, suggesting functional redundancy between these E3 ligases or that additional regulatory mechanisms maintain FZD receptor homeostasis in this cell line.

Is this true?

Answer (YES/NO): NO